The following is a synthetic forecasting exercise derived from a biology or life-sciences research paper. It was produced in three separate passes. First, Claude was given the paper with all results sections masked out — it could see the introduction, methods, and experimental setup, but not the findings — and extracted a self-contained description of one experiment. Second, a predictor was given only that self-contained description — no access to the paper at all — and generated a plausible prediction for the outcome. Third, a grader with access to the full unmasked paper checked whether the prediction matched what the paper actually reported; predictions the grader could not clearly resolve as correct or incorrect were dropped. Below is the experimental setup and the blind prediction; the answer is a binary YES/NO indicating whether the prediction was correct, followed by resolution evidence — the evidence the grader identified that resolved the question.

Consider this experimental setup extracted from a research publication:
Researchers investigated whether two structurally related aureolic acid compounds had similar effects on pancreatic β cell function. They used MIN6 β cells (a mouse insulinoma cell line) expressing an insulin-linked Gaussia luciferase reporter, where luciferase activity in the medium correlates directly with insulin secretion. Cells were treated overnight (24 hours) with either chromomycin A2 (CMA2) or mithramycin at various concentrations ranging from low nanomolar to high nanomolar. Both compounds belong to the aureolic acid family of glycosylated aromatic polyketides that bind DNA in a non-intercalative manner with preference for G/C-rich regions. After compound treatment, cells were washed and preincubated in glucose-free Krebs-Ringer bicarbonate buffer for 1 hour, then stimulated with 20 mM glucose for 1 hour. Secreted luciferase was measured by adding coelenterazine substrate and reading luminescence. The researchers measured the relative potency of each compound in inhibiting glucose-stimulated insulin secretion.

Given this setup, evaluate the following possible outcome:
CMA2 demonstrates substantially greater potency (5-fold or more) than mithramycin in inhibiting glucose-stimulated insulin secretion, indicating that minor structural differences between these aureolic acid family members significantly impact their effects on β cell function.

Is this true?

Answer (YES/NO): YES